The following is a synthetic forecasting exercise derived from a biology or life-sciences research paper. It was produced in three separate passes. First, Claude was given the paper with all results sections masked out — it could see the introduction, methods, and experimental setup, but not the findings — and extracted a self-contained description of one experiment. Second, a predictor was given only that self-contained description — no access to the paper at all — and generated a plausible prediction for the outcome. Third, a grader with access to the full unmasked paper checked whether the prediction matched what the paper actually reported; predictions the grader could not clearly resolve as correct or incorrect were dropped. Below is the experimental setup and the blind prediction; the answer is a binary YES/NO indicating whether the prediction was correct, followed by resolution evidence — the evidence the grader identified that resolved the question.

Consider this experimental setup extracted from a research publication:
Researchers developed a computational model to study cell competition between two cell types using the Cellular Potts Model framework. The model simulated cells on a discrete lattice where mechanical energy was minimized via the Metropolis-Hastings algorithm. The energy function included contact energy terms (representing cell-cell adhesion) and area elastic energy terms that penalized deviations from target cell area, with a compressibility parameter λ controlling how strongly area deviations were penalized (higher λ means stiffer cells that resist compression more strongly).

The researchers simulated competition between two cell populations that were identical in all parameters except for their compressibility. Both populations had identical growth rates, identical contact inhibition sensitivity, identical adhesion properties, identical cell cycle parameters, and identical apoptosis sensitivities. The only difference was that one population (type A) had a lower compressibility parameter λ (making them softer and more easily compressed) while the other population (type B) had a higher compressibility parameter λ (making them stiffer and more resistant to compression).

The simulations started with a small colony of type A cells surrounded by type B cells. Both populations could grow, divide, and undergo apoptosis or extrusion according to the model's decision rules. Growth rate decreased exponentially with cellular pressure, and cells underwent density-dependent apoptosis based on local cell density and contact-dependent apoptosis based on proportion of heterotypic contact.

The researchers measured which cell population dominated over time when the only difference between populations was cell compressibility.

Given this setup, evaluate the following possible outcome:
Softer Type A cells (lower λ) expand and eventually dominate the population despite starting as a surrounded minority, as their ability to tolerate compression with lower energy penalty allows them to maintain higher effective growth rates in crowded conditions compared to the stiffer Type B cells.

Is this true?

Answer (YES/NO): NO